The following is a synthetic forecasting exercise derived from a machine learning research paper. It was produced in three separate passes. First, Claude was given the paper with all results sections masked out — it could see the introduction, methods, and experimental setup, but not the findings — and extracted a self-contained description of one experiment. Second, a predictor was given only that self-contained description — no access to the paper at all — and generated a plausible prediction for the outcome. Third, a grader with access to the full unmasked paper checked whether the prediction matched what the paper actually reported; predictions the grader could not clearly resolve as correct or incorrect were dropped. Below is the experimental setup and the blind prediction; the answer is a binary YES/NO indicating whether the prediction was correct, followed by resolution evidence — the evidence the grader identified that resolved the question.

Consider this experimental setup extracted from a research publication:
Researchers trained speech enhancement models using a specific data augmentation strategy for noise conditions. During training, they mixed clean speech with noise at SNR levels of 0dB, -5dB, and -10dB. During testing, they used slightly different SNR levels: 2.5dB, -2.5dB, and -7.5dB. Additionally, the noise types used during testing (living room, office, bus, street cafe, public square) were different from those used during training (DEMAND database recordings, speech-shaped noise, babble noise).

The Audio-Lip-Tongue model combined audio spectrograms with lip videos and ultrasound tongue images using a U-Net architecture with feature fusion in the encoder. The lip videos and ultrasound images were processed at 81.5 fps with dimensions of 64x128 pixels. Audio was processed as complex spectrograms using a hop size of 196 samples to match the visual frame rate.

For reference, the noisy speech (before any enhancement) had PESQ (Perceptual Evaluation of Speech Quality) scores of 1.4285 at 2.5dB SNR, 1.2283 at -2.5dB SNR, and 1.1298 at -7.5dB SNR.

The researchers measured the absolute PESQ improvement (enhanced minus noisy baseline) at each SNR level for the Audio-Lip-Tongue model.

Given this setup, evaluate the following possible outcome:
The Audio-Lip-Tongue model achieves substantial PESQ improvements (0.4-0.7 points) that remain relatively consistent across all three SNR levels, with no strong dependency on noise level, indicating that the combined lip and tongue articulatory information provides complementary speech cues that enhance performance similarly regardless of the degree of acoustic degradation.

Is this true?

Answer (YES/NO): NO